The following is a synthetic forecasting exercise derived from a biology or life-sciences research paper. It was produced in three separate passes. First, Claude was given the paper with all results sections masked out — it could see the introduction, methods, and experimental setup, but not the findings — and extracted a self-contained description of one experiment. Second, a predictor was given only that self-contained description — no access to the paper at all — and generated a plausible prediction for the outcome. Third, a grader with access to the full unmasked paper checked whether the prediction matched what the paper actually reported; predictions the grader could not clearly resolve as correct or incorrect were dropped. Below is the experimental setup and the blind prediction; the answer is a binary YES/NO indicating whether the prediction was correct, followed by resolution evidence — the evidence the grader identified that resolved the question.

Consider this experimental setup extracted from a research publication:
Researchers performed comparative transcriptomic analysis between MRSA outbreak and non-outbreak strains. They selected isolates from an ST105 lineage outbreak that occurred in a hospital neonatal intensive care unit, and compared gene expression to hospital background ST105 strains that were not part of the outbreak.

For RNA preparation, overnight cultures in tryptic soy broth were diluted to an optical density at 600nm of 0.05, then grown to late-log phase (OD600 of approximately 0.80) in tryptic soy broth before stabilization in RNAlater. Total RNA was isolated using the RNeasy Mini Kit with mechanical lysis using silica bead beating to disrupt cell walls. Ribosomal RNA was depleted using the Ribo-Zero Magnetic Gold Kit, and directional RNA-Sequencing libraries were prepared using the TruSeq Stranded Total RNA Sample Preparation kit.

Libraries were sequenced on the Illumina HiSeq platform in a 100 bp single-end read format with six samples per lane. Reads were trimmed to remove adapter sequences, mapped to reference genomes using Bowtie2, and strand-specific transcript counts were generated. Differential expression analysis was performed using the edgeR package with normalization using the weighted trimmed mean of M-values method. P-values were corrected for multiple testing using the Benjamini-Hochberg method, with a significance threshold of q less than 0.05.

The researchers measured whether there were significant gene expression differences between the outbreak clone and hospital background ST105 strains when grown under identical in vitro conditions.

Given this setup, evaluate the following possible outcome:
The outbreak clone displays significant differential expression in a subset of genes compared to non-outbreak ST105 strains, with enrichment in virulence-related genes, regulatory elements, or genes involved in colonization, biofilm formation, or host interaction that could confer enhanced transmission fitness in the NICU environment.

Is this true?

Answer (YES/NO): YES